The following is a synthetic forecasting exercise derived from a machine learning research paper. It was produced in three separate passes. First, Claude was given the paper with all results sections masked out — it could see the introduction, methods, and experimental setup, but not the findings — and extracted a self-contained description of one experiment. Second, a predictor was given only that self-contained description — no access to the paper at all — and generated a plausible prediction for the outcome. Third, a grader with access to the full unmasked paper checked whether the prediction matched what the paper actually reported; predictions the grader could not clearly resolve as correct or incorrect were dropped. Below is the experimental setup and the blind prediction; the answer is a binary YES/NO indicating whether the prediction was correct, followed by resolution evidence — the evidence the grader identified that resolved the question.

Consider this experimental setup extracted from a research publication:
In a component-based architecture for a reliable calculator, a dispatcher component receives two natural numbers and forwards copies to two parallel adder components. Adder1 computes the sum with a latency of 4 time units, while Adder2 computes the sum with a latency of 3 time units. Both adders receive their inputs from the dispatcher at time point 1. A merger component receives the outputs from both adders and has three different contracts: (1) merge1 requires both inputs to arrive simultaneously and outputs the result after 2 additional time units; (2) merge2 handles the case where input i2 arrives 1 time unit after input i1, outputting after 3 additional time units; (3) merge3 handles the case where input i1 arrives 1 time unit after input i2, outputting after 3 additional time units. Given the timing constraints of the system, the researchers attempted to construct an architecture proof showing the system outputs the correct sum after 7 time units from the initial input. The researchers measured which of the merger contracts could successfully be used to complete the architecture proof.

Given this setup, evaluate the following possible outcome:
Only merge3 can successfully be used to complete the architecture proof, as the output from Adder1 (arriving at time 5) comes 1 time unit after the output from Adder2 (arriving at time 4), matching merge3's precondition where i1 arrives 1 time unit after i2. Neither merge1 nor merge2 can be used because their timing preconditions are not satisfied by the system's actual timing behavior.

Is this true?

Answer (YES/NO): YES